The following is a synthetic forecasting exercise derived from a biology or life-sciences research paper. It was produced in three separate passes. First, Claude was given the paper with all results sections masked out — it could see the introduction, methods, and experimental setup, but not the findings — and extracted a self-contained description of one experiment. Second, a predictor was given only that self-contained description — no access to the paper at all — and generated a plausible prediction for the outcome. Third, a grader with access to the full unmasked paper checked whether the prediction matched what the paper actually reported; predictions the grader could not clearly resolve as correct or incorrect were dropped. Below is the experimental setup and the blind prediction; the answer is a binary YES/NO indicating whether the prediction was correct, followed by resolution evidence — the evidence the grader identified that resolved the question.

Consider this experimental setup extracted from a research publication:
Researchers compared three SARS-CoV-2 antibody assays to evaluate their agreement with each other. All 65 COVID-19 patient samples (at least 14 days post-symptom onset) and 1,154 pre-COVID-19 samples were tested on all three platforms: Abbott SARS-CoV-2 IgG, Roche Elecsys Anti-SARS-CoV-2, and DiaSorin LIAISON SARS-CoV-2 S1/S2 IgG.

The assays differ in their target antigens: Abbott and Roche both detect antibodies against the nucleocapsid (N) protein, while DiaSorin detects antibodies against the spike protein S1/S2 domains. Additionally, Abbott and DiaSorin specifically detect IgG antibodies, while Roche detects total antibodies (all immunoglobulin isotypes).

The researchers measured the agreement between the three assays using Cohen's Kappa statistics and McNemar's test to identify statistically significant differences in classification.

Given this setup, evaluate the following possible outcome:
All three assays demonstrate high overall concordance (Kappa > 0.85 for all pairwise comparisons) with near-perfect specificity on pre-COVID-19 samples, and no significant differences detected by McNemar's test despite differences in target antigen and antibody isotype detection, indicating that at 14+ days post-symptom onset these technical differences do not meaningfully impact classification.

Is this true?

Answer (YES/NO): NO